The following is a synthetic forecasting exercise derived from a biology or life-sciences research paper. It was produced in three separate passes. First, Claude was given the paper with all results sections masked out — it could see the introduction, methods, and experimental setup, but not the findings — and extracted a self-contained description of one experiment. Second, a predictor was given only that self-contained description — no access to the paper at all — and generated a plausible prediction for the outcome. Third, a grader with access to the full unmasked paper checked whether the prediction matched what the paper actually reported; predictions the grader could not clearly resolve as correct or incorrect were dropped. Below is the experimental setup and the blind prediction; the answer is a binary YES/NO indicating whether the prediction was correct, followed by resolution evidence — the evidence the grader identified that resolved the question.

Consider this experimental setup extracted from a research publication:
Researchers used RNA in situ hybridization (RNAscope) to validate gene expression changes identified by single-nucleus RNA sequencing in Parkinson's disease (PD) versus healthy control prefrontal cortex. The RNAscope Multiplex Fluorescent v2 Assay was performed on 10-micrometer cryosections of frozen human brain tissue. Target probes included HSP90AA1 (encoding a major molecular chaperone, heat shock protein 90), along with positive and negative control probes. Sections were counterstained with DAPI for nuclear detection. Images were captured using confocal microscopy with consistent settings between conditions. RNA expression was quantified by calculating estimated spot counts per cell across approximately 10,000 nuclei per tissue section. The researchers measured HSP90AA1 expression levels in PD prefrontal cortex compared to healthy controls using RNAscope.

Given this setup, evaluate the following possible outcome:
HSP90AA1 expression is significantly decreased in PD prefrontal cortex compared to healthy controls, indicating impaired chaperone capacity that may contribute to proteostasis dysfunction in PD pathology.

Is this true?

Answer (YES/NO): YES